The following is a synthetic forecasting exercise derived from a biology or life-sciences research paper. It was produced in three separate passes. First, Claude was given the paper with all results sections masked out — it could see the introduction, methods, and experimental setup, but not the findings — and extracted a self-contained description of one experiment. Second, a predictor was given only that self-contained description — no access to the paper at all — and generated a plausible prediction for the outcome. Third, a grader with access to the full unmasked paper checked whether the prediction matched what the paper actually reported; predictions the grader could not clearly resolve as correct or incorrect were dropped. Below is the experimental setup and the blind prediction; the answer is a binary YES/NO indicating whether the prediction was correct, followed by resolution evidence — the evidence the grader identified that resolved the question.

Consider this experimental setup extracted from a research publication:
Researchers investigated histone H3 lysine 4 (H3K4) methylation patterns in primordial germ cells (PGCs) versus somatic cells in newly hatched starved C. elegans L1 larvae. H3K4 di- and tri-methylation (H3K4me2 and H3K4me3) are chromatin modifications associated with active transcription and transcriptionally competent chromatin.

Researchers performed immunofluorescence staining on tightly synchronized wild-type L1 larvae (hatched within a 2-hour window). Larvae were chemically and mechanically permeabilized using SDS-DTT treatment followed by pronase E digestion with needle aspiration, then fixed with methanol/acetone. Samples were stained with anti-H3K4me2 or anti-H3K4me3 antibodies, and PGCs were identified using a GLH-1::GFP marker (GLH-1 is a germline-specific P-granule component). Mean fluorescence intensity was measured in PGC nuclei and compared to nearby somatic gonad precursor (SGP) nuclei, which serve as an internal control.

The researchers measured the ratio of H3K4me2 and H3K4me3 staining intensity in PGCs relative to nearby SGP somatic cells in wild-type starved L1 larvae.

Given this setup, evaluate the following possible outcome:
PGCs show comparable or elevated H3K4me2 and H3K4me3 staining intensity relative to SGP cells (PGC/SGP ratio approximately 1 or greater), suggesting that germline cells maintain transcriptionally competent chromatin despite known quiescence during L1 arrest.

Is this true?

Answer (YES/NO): NO